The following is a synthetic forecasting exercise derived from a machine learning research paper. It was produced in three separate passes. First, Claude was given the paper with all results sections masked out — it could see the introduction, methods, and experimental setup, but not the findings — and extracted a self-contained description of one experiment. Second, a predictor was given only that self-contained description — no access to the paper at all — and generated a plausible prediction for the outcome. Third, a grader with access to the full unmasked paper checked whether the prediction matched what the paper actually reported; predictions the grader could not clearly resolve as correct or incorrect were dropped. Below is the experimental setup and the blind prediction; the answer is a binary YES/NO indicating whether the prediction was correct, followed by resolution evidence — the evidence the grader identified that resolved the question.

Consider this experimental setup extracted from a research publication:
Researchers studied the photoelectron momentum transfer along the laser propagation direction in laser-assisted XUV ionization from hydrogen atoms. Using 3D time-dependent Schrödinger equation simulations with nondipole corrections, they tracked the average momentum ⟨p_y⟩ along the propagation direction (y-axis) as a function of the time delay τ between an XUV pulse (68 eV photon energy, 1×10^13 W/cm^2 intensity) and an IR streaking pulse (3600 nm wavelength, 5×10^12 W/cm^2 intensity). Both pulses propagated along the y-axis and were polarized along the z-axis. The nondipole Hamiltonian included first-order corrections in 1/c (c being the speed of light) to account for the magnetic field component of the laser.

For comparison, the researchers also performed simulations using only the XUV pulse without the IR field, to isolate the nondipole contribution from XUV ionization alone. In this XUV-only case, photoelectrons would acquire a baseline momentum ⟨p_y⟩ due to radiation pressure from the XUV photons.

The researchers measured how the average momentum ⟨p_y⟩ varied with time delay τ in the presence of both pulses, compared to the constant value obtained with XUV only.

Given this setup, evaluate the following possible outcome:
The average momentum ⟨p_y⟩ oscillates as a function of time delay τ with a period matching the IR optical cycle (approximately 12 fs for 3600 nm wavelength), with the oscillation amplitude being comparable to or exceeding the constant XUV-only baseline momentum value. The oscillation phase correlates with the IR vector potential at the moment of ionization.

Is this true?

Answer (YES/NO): NO